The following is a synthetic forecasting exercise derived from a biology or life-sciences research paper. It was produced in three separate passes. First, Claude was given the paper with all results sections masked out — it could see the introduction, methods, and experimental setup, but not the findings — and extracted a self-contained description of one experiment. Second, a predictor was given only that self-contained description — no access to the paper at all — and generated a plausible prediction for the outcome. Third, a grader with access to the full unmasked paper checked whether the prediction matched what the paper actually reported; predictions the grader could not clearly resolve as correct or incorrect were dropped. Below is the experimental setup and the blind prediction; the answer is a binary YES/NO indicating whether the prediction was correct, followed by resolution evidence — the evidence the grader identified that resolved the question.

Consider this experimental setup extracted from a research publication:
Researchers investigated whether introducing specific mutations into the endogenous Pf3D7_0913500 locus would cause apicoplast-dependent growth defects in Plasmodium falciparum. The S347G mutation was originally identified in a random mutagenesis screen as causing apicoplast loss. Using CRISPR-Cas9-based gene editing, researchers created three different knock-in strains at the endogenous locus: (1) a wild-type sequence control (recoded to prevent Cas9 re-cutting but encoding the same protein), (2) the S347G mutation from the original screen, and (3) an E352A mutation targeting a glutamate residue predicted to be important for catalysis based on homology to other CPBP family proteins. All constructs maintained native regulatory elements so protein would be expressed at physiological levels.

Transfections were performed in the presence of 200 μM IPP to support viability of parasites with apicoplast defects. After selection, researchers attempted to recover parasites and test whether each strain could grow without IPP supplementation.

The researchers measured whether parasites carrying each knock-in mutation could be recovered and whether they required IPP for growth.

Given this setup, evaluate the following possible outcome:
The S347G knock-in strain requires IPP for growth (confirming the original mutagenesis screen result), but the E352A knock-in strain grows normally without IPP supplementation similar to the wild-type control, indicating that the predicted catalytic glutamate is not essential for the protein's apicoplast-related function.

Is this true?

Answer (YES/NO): NO